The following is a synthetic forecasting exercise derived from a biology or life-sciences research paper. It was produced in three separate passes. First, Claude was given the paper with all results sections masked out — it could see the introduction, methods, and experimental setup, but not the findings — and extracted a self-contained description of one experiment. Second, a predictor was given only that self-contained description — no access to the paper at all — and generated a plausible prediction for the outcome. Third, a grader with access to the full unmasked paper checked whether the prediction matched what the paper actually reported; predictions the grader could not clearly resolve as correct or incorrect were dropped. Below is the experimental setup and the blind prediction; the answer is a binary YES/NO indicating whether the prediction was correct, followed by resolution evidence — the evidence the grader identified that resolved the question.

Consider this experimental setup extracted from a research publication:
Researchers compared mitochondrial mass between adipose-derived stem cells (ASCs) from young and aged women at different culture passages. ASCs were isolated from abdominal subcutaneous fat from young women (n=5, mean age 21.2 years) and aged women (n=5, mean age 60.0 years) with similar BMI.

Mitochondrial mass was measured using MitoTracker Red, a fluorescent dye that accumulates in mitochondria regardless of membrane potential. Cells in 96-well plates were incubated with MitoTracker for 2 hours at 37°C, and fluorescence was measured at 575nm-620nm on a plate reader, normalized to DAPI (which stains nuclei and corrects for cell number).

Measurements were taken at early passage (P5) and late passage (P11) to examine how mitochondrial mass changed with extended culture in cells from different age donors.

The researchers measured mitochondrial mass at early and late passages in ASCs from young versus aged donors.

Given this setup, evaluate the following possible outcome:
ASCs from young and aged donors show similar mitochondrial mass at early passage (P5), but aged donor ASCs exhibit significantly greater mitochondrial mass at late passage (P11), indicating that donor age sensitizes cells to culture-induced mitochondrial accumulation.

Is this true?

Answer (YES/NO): YES